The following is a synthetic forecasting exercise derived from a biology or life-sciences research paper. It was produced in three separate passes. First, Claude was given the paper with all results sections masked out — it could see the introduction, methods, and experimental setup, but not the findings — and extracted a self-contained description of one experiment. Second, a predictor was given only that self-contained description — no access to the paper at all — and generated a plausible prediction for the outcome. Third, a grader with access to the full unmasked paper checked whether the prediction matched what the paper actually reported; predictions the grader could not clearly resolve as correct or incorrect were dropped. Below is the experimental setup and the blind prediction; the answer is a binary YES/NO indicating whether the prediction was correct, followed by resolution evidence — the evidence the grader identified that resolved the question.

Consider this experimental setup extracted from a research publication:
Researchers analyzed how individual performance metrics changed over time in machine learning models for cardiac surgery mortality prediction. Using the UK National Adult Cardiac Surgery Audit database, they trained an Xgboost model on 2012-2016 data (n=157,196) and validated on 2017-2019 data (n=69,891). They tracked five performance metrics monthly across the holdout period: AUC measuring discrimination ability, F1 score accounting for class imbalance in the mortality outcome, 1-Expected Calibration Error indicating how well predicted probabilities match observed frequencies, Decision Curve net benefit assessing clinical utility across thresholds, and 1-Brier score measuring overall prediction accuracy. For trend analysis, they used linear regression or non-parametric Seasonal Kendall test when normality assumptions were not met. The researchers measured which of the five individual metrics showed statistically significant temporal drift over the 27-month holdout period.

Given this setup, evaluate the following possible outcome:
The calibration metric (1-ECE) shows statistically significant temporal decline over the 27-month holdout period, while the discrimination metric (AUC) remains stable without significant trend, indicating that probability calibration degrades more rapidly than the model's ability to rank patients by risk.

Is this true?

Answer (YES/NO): NO